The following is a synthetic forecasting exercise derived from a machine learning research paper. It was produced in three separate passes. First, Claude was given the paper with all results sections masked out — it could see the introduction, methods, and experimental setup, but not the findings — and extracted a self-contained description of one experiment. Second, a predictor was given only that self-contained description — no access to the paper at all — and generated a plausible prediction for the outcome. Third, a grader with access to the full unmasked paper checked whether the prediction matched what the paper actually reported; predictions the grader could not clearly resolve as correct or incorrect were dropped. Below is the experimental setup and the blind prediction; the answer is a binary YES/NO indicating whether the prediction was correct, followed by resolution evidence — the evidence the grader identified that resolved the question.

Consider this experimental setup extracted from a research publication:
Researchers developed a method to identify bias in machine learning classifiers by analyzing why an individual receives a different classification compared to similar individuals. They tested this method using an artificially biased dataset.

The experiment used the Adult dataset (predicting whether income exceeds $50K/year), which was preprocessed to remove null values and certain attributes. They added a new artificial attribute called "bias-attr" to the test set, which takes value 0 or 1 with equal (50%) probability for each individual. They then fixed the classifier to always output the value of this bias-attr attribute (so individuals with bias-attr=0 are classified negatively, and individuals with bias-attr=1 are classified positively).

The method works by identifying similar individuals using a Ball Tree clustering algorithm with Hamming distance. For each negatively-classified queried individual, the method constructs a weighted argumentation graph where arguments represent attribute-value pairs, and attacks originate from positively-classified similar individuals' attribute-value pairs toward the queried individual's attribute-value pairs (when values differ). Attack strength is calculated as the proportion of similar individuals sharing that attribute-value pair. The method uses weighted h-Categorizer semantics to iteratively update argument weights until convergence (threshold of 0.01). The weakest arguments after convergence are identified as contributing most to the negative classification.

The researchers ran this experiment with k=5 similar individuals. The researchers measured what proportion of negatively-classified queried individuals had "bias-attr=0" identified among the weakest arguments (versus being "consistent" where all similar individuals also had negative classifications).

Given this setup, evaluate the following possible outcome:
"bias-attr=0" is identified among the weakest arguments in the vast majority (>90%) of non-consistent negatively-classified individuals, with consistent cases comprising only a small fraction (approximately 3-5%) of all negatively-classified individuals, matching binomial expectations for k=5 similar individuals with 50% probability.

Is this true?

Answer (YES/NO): NO